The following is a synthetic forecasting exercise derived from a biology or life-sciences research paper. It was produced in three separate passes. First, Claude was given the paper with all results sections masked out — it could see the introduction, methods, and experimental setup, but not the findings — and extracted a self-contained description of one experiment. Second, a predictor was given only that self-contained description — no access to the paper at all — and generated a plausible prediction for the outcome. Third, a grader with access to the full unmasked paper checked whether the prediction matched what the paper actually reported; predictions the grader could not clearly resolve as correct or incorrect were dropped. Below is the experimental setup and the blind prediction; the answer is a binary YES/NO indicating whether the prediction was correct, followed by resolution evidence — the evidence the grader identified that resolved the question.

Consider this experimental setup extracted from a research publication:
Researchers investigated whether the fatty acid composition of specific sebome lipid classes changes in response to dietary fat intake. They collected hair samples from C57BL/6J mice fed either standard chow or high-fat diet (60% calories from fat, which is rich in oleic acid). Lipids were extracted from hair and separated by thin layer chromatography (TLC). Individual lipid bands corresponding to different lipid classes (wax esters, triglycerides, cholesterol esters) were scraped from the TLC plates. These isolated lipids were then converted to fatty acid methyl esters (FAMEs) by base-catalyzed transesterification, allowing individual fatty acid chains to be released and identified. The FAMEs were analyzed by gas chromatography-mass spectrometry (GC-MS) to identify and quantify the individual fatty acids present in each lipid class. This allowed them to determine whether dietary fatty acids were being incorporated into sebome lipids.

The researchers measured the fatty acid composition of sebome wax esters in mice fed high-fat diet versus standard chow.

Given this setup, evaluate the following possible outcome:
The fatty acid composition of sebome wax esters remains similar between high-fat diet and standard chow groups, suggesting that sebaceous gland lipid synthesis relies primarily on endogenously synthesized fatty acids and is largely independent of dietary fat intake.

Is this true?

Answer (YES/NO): YES